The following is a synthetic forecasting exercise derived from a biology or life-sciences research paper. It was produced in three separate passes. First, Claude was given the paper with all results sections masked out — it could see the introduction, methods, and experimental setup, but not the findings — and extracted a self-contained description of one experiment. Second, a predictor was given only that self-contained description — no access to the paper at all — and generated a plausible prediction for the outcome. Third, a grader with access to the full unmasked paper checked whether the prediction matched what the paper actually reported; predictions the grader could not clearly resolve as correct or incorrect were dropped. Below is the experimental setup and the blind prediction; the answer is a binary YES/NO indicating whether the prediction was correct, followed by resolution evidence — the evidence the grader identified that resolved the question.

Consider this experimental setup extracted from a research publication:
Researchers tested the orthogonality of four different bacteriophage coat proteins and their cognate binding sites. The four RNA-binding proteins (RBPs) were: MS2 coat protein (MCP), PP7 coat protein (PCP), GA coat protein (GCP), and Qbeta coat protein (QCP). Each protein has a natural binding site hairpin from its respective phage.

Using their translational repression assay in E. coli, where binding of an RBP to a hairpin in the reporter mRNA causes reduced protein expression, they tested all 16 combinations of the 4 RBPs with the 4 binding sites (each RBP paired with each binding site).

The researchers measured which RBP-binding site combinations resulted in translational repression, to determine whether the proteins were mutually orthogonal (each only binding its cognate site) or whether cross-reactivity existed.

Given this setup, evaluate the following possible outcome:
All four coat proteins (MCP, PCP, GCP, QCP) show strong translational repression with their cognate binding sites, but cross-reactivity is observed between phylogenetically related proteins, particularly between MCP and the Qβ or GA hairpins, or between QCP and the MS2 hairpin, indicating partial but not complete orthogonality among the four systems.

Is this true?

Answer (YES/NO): YES